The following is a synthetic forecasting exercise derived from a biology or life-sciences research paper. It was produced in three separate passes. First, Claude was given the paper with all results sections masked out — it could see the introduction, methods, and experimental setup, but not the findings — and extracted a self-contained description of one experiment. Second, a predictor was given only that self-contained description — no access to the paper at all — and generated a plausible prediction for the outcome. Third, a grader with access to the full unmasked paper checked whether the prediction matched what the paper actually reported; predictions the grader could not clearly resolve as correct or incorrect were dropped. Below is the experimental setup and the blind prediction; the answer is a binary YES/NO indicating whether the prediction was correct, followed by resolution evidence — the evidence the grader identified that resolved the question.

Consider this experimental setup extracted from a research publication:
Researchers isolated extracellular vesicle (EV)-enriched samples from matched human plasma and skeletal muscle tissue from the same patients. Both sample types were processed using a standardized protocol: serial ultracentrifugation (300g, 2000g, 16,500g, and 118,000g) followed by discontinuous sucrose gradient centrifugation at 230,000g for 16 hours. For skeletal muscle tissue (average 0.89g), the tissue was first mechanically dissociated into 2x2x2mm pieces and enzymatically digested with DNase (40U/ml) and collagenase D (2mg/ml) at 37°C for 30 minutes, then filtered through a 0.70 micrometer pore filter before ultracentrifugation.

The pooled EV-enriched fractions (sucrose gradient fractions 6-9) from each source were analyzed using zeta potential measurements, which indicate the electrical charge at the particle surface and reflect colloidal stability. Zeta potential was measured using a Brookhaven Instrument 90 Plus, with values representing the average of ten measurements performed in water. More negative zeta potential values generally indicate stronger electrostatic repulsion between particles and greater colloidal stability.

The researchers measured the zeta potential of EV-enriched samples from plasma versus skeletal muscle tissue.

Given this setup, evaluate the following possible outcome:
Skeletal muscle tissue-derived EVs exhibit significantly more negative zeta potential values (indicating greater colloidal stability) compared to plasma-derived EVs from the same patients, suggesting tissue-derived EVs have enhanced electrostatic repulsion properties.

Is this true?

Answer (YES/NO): YES